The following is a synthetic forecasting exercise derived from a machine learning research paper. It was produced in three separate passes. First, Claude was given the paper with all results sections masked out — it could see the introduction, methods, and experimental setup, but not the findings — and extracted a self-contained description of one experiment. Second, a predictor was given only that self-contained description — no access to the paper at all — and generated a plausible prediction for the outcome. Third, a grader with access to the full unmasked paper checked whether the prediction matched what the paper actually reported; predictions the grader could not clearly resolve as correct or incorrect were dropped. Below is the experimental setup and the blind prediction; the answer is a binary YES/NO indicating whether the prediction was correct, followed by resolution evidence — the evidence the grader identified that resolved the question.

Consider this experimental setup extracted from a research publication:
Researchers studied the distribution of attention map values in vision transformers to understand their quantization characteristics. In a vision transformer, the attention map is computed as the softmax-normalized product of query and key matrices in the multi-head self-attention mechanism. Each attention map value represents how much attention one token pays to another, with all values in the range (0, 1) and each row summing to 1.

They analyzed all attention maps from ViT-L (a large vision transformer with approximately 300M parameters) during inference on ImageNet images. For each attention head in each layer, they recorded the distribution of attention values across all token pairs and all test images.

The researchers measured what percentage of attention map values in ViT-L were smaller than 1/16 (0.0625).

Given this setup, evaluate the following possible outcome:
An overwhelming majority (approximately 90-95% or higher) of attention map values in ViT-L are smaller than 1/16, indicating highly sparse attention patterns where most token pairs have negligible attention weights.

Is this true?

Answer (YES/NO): YES